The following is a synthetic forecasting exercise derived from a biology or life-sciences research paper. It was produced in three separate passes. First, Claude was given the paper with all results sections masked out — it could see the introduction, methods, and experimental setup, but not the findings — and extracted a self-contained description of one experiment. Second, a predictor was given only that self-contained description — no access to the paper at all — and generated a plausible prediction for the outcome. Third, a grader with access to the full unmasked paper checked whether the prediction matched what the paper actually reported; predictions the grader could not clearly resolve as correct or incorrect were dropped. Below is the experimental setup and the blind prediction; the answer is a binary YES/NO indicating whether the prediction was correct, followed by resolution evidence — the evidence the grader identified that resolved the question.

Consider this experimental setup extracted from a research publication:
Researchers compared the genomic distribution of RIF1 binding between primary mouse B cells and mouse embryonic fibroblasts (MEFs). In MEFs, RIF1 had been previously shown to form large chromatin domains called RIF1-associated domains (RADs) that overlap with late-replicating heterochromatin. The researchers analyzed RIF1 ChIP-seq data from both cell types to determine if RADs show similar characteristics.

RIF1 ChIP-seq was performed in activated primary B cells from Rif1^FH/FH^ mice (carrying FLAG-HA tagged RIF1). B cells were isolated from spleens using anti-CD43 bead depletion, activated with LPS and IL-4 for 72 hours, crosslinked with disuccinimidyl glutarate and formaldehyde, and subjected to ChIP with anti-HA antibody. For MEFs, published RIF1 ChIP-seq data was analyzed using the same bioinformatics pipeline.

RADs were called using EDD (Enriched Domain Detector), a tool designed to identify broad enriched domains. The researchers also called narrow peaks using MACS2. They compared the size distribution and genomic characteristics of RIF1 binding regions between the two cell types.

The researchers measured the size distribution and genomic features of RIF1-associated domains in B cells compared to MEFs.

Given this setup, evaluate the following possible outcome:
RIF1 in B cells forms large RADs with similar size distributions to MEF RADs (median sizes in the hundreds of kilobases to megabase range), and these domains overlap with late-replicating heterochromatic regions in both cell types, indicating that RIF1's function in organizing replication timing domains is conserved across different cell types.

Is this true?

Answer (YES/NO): NO